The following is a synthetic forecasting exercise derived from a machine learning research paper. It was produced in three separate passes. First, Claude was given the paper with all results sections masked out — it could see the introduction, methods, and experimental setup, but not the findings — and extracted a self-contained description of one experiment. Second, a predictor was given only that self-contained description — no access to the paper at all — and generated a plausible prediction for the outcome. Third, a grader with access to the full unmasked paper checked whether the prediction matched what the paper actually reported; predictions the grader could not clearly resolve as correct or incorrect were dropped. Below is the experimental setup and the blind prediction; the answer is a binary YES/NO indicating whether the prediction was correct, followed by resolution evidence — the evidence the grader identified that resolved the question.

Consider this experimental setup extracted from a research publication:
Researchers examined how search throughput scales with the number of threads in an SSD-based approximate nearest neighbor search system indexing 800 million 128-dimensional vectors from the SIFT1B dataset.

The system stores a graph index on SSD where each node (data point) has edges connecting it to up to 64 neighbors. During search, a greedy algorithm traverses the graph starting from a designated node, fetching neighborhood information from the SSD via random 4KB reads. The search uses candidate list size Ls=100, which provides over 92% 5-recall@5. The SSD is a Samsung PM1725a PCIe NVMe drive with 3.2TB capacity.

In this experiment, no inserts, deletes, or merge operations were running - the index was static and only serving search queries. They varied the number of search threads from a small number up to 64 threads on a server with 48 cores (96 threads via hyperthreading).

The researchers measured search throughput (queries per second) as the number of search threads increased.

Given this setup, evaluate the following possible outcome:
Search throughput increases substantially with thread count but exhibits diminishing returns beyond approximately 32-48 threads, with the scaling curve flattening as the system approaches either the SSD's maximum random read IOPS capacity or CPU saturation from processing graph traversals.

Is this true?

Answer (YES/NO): NO